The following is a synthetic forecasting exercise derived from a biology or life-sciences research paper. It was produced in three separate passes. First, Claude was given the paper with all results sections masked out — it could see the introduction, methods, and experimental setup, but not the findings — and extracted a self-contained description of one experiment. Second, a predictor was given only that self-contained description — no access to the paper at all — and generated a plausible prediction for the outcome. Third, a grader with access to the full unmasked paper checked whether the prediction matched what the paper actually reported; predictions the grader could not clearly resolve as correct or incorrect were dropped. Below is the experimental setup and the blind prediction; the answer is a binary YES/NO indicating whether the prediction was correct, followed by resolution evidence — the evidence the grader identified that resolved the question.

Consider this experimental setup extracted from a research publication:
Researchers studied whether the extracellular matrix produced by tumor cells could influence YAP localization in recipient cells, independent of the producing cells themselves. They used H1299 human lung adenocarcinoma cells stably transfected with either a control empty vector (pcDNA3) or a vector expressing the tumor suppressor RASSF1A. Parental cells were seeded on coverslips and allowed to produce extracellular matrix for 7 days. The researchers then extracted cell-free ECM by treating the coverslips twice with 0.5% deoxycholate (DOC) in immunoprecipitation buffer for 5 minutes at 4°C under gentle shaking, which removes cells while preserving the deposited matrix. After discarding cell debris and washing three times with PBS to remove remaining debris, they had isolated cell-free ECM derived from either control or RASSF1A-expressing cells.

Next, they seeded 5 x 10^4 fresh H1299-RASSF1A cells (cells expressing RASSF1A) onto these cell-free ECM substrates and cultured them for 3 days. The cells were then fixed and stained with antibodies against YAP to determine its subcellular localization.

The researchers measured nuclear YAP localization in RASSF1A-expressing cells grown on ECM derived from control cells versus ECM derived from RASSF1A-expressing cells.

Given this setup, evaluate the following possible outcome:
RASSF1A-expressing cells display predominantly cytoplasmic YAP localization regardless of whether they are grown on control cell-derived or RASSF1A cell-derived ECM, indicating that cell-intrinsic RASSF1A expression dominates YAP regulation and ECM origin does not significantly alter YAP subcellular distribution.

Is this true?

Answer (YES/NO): NO